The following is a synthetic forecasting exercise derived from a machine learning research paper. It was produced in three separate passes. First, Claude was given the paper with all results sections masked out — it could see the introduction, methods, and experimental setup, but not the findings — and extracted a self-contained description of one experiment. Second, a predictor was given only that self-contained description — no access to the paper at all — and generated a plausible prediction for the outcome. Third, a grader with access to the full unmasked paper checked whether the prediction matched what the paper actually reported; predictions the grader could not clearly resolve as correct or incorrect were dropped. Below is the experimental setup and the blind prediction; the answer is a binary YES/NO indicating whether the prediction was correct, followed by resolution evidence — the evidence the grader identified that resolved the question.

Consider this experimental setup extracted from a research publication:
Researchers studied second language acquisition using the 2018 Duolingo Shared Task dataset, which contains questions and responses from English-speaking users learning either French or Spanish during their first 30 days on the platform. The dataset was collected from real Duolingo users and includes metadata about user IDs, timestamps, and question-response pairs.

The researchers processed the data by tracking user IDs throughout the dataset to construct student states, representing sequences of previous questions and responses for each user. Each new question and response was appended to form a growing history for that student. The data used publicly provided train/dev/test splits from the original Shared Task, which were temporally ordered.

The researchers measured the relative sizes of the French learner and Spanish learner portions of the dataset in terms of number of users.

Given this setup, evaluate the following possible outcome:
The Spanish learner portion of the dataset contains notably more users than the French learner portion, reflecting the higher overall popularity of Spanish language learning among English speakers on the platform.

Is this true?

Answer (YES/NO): YES